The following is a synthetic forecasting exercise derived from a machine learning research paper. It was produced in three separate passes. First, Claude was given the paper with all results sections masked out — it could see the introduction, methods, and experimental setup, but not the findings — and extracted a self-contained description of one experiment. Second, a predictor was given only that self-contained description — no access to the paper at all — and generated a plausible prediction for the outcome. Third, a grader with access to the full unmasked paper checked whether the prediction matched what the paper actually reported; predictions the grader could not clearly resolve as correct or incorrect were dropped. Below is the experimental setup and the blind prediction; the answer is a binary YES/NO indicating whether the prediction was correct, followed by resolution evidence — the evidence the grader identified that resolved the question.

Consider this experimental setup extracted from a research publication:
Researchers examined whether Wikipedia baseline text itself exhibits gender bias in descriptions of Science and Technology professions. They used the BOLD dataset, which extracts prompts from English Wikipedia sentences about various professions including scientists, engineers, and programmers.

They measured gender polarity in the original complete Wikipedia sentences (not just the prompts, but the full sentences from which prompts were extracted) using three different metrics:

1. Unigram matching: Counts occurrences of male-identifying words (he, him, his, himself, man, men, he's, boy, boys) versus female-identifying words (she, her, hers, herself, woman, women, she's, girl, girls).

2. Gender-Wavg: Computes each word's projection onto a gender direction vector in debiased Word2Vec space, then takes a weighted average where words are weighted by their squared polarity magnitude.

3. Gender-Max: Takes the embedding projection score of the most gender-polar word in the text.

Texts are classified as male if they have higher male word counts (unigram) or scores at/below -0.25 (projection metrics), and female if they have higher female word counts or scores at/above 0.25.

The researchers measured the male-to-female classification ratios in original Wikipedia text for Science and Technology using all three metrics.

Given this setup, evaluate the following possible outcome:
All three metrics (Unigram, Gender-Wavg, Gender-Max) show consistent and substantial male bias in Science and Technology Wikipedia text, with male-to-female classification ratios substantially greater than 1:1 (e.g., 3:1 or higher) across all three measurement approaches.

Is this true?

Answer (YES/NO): YES